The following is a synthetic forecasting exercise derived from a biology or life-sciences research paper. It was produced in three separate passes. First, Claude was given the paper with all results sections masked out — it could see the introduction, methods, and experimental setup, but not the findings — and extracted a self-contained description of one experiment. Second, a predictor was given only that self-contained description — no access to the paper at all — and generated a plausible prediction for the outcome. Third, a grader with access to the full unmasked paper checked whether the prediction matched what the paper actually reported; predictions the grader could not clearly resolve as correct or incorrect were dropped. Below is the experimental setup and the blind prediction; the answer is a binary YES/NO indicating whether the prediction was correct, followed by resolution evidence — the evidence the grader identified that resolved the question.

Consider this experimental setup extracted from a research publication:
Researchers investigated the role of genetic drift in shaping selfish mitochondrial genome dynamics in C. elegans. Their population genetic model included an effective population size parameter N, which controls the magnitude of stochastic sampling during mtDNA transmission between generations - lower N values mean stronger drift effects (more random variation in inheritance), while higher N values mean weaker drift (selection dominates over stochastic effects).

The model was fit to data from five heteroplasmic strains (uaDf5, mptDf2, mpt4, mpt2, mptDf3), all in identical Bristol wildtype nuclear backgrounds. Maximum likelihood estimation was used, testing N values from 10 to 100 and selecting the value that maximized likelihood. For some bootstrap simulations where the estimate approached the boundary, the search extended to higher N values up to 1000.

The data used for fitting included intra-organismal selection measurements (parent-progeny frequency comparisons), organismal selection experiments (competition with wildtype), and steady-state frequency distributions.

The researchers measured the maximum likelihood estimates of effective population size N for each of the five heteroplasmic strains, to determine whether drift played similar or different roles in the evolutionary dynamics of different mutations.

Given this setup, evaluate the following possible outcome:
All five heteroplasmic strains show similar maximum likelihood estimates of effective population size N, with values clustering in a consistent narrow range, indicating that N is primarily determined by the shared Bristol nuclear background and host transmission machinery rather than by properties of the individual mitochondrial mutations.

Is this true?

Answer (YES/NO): NO